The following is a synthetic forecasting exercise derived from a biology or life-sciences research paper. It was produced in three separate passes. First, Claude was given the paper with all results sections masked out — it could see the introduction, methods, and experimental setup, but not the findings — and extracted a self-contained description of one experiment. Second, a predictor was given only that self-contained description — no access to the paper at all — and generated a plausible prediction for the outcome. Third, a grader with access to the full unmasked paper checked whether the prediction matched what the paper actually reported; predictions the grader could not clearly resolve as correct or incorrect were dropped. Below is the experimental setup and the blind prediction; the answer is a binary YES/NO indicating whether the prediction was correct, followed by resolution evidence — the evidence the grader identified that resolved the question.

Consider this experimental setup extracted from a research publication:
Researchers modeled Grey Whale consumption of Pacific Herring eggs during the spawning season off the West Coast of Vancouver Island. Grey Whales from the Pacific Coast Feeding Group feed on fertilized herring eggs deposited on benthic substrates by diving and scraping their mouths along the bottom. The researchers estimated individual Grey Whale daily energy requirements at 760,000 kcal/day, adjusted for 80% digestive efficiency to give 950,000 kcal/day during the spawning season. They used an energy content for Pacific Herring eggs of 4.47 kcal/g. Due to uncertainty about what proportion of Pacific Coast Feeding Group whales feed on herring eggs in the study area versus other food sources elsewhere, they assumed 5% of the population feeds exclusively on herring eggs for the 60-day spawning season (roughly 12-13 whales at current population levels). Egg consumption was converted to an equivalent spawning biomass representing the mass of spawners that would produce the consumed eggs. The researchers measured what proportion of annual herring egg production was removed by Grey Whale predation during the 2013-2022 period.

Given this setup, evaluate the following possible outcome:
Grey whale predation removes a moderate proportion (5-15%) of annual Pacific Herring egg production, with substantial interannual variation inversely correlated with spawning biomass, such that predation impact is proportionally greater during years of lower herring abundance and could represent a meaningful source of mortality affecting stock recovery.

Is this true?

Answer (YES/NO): NO